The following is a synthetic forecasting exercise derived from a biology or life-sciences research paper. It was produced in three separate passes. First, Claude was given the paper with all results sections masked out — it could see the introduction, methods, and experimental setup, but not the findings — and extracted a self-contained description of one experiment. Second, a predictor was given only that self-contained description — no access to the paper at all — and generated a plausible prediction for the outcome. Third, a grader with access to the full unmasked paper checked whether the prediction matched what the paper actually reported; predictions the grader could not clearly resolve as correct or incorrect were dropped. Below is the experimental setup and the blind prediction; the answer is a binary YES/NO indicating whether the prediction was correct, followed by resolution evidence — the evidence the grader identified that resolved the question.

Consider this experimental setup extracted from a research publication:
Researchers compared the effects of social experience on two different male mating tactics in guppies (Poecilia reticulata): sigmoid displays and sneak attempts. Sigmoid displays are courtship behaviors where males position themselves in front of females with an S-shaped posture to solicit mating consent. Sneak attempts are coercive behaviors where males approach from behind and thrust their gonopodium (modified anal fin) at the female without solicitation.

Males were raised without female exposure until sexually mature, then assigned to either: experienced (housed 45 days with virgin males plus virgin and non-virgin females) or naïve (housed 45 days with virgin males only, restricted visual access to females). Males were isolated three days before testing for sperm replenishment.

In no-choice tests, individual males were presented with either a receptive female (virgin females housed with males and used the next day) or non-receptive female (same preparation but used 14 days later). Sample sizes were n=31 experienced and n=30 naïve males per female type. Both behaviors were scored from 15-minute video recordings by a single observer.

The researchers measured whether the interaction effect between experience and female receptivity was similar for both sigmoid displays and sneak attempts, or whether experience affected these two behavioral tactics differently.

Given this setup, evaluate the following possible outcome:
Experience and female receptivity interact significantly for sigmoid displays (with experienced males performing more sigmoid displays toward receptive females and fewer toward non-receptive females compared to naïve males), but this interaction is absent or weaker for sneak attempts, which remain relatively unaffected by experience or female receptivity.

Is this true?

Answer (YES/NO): NO